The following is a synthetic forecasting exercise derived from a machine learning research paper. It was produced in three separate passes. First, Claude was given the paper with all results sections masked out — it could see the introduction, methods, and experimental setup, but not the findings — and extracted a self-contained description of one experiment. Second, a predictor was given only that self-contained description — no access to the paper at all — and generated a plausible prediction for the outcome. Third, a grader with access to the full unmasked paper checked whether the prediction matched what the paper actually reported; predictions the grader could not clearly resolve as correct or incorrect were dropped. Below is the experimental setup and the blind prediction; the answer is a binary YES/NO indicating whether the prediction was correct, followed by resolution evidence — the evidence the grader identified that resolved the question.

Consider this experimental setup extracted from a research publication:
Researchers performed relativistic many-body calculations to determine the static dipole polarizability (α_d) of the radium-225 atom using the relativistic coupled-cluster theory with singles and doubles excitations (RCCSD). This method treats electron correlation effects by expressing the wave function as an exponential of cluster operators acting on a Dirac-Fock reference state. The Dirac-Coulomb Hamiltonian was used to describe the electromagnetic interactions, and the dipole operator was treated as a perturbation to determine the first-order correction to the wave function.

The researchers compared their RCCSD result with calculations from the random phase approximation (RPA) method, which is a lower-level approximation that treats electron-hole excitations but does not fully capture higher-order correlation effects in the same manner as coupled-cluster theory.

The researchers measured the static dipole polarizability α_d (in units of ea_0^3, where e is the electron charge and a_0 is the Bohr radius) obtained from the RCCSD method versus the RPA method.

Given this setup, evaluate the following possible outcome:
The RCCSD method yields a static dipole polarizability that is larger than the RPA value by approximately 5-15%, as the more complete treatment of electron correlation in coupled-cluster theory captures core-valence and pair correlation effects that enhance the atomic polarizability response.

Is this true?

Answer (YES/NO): NO